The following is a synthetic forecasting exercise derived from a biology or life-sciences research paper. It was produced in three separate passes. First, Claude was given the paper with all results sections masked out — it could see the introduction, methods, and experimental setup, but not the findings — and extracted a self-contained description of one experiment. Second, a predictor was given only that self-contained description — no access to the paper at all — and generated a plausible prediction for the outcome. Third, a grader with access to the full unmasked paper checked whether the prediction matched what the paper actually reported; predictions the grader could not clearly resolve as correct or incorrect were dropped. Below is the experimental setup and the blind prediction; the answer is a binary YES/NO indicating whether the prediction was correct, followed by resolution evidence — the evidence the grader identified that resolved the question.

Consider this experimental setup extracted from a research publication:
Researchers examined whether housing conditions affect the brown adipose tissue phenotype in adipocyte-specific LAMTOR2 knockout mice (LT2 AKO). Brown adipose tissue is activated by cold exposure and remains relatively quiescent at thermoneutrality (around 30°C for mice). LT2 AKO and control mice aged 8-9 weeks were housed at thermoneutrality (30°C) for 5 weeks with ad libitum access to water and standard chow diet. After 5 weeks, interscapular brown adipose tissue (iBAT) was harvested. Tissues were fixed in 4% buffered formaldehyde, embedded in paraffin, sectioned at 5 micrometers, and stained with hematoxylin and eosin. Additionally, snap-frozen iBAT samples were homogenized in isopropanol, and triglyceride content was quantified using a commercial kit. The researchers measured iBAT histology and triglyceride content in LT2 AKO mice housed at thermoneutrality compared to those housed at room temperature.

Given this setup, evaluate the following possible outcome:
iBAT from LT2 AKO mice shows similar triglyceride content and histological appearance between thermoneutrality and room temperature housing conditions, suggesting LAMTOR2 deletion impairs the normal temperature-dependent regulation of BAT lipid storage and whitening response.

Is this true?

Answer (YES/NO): YES